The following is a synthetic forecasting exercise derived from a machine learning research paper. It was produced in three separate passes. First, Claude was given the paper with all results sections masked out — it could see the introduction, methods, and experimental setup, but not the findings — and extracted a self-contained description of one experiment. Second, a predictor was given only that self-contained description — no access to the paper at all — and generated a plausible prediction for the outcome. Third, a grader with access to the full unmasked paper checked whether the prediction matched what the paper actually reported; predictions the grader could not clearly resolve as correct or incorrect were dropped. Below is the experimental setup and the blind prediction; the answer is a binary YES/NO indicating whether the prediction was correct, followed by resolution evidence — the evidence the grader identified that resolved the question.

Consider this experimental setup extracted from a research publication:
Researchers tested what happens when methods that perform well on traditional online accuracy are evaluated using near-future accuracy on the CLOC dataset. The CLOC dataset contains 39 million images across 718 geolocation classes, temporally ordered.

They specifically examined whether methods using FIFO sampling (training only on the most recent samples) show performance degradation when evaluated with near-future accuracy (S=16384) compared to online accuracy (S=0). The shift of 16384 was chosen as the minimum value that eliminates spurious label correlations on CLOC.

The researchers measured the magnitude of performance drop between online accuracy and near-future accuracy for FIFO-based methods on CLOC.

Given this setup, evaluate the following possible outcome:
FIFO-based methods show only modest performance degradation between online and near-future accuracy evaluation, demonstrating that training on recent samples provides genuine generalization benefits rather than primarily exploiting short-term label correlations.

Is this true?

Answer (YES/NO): NO